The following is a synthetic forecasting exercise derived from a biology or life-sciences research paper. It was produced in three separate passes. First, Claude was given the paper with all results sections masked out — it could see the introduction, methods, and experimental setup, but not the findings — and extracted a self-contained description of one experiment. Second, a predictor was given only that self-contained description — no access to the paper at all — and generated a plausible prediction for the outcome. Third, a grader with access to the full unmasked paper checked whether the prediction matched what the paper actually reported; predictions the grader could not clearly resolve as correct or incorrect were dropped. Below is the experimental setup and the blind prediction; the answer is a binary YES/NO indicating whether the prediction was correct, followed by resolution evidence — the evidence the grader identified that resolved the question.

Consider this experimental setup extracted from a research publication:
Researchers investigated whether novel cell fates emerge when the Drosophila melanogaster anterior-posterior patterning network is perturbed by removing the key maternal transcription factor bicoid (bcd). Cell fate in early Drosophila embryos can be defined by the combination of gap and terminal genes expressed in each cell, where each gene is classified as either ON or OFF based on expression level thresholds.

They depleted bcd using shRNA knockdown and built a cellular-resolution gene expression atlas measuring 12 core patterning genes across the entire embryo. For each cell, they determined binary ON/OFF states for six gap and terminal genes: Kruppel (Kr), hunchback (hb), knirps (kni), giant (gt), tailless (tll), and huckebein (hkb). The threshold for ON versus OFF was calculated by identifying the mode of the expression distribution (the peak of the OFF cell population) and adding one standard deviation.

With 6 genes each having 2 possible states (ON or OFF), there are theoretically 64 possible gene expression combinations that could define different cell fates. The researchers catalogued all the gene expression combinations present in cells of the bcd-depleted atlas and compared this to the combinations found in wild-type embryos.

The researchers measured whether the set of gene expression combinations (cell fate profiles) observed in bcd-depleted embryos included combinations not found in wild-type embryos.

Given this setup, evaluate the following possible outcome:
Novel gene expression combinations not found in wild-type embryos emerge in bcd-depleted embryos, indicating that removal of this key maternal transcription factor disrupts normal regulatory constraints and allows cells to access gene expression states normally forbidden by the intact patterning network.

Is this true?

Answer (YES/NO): NO